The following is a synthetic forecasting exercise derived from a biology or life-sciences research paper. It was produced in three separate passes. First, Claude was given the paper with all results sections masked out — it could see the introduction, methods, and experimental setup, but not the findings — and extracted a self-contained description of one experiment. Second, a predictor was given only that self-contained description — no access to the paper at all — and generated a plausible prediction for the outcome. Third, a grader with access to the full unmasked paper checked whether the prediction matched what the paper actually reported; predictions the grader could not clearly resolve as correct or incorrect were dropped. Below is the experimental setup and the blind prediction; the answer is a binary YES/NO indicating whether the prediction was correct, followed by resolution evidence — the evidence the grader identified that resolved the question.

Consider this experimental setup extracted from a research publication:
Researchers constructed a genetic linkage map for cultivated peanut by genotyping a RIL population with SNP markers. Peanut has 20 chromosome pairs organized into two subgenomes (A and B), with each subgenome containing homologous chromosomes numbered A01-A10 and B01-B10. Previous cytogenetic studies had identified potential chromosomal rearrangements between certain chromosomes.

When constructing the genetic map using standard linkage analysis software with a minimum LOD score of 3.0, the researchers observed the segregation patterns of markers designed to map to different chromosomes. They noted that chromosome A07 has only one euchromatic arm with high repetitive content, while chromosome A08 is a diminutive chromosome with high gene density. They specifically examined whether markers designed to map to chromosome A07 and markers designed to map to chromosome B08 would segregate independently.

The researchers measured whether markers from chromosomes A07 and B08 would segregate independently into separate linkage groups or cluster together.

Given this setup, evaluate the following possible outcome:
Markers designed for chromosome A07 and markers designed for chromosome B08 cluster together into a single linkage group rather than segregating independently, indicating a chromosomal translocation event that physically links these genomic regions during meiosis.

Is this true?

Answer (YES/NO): YES